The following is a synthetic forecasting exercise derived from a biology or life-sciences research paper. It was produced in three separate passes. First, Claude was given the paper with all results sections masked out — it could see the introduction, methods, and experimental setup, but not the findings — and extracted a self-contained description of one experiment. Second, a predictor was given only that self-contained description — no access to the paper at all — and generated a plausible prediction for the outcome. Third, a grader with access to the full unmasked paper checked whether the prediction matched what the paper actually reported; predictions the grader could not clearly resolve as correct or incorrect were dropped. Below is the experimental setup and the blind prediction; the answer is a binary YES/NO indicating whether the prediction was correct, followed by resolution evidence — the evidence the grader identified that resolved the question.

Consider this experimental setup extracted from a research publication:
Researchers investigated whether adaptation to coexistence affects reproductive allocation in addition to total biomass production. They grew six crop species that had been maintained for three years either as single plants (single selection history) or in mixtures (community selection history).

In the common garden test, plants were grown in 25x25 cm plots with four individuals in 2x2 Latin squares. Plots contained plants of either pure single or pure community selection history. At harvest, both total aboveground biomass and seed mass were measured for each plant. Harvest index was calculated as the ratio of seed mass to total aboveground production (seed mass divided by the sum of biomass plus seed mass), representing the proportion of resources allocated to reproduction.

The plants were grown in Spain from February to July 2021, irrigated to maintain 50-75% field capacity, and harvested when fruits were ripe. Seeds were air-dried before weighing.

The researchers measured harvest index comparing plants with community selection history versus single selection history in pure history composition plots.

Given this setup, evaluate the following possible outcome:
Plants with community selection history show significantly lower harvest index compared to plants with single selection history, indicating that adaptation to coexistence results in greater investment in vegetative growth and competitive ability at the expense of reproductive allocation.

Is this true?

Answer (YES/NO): NO